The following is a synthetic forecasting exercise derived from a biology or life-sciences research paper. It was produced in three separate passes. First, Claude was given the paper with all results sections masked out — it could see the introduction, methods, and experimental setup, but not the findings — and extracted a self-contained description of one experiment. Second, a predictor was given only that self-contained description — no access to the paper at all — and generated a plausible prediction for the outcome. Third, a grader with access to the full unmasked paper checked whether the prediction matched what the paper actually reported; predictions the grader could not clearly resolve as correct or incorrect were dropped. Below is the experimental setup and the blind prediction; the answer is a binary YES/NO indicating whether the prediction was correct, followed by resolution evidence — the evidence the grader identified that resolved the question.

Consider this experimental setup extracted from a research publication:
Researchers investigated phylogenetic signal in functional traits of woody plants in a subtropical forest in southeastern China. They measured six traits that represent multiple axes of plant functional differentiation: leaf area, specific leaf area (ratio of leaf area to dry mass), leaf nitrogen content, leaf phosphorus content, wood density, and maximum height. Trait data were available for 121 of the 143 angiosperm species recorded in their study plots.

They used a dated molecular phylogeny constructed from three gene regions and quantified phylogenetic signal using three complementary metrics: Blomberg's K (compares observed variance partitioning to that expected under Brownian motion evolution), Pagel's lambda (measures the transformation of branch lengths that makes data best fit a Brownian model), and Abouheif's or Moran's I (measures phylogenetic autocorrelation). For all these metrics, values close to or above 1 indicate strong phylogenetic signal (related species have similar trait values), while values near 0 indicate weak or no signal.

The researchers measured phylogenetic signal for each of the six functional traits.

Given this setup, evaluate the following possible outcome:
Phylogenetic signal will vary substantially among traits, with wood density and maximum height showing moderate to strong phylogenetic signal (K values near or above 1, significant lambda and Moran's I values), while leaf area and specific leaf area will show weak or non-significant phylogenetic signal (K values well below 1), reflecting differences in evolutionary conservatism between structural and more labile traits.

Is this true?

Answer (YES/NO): NO